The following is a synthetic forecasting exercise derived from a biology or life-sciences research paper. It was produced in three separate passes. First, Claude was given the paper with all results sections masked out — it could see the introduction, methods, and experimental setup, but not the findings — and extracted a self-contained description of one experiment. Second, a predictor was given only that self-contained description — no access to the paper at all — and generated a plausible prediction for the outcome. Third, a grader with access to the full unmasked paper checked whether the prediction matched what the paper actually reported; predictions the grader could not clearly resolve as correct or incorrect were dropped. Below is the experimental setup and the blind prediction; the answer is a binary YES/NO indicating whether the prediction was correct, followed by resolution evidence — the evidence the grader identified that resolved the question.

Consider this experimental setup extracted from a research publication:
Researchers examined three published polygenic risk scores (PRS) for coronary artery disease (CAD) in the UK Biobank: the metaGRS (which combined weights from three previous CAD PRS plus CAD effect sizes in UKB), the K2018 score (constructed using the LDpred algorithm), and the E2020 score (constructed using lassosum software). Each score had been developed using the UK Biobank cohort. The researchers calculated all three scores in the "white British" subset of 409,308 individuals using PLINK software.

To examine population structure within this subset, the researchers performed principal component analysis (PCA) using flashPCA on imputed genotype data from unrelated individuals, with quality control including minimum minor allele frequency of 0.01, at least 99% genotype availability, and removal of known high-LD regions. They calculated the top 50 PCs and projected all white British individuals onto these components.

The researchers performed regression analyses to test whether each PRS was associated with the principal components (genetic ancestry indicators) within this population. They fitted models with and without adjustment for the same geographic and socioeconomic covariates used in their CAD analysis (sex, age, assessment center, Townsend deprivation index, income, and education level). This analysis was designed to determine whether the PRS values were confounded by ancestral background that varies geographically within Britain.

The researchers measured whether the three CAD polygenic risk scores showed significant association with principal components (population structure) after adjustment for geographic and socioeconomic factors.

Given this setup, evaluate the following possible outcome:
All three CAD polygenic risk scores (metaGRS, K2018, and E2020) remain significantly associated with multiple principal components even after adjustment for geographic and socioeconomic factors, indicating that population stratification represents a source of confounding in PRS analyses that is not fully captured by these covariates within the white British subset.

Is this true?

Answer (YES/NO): YES